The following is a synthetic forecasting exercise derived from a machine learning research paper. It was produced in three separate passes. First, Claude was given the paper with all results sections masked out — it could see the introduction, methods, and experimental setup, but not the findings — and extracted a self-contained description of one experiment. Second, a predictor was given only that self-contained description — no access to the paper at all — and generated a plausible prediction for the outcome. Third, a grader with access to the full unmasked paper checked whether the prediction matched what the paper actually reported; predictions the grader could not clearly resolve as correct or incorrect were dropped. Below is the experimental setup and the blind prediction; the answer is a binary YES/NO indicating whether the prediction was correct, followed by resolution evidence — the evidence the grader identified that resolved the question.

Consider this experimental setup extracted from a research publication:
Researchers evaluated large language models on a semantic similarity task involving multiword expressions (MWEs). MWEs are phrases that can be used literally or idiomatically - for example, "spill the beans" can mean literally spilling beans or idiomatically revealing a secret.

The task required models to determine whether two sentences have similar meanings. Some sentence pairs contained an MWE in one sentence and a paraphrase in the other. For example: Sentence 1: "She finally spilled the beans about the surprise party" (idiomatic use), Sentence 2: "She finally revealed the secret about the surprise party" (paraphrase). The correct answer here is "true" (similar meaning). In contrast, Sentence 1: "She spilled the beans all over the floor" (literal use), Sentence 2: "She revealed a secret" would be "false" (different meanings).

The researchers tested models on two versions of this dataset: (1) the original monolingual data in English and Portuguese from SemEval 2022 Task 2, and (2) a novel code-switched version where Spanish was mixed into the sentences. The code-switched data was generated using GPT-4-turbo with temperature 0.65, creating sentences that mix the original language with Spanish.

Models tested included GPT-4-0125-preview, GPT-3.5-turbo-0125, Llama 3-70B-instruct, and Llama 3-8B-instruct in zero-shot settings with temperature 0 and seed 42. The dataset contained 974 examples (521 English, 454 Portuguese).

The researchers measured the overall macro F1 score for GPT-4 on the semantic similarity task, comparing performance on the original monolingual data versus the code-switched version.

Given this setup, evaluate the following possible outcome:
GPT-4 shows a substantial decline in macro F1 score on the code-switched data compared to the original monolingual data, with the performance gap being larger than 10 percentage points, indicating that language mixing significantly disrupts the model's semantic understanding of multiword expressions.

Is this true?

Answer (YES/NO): NO